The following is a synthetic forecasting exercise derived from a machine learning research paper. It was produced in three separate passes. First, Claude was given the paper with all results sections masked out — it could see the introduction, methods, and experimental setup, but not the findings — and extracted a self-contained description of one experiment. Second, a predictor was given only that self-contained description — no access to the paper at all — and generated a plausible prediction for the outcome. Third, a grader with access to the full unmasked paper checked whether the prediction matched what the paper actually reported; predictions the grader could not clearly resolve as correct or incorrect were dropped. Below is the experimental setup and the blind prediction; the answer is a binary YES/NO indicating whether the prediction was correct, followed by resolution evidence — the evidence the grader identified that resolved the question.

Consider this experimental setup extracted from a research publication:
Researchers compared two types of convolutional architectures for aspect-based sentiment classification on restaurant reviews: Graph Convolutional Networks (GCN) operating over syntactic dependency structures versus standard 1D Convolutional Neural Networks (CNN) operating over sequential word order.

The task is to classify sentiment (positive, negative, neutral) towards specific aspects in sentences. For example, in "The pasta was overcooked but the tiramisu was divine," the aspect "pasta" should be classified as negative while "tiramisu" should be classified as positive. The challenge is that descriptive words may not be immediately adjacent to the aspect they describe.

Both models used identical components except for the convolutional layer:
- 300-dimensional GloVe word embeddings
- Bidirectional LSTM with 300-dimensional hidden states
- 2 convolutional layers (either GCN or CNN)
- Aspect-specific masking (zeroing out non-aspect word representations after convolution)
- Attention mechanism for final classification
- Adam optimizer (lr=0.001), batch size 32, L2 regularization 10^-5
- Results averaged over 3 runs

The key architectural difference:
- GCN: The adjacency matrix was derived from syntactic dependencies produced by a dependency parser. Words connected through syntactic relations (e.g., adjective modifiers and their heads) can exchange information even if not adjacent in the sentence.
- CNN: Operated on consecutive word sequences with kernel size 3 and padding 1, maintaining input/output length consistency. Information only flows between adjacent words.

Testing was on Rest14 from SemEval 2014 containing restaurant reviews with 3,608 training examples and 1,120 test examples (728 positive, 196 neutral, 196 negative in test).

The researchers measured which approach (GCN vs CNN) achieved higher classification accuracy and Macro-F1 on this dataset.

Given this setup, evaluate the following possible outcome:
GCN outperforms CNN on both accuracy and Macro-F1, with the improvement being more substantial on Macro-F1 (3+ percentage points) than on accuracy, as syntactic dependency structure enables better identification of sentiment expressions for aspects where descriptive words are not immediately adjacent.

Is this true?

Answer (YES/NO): NO